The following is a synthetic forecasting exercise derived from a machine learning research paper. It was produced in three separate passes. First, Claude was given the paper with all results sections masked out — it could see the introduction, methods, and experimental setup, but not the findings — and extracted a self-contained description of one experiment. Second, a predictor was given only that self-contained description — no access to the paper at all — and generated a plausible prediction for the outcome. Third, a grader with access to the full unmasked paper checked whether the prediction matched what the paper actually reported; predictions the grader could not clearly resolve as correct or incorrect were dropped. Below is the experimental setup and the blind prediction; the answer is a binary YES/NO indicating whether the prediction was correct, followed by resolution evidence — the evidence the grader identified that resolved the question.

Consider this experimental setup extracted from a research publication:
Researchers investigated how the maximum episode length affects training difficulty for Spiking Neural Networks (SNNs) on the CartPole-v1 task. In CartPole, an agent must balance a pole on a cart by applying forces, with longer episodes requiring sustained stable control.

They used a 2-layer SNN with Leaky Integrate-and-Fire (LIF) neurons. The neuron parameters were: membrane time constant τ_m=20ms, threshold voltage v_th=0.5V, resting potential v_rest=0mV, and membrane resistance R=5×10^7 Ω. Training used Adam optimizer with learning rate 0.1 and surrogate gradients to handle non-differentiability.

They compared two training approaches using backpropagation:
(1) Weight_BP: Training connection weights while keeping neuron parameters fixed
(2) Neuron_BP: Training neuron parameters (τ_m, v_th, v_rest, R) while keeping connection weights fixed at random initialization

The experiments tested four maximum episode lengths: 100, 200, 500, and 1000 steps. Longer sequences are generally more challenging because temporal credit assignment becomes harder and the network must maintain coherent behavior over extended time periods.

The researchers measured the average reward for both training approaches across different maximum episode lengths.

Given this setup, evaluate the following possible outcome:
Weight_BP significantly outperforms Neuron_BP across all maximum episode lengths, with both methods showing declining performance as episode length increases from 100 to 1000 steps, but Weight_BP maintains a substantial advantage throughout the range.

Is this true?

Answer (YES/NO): NO